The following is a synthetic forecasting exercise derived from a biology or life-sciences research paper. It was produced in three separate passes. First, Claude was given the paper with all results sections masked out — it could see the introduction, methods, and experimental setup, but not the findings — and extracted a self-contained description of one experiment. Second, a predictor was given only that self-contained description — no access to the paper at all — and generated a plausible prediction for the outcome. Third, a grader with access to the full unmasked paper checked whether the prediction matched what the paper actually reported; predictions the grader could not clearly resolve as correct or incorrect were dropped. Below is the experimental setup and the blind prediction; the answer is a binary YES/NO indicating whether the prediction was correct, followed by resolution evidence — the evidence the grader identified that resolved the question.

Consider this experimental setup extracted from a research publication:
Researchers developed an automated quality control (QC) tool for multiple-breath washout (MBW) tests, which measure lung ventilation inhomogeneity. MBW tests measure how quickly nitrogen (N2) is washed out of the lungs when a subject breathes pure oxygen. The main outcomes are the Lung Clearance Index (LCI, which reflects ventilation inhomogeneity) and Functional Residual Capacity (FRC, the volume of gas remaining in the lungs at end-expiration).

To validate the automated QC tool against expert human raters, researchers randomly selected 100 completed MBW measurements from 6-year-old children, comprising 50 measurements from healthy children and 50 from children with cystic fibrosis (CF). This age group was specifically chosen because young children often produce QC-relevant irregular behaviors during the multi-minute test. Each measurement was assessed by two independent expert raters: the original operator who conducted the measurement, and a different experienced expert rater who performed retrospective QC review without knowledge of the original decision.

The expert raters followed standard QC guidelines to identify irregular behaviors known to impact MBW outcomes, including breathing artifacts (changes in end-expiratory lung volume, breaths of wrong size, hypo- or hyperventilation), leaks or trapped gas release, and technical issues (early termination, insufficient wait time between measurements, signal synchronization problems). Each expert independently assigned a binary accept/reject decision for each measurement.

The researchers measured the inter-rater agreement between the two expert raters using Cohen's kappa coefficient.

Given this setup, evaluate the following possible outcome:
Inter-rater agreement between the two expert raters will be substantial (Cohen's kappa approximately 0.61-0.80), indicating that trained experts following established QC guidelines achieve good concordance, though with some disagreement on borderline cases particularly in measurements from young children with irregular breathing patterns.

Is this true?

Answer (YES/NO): YES